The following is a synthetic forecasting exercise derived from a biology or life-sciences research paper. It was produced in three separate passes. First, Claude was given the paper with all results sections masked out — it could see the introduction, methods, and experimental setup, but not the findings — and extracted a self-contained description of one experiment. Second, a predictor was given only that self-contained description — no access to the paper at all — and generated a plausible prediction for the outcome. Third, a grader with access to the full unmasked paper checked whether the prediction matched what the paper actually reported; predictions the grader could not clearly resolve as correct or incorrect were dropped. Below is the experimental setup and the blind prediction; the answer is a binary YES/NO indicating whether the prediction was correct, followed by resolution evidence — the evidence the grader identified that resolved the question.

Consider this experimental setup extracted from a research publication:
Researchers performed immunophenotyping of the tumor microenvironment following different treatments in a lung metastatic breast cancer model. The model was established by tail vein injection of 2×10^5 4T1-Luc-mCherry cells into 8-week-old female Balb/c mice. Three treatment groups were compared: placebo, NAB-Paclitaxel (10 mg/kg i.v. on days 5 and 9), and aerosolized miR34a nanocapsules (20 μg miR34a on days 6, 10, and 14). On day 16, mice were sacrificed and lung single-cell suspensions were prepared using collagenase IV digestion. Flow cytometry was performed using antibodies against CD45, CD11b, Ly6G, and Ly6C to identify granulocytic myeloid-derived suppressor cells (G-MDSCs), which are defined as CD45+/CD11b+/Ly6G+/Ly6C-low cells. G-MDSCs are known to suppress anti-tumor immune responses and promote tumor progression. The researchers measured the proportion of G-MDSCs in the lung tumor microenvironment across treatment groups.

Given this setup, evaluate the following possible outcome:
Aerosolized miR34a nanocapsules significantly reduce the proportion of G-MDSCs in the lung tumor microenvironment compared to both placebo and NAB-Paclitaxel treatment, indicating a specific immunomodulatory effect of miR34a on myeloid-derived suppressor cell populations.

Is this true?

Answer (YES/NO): YES